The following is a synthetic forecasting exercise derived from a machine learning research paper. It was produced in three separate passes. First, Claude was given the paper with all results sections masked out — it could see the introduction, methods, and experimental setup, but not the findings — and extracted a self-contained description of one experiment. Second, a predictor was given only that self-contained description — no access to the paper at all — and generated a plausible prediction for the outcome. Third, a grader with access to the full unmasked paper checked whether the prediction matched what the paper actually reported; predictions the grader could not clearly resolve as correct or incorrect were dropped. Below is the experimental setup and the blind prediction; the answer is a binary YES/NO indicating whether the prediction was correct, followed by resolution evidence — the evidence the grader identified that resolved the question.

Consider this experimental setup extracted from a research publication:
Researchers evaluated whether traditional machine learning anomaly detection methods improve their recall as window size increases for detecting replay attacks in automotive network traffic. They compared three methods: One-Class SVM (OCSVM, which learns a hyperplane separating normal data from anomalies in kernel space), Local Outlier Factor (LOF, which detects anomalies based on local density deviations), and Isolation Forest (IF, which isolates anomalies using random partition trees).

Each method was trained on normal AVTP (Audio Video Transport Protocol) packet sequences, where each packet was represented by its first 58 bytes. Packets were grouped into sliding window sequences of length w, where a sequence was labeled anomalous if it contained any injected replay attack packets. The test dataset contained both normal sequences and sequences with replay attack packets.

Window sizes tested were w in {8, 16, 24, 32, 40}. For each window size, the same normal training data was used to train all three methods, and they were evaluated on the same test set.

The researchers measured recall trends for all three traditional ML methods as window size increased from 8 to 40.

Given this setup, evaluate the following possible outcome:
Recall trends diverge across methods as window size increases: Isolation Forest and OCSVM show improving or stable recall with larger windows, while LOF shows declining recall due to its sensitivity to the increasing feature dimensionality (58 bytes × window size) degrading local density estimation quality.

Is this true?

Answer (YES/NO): NO